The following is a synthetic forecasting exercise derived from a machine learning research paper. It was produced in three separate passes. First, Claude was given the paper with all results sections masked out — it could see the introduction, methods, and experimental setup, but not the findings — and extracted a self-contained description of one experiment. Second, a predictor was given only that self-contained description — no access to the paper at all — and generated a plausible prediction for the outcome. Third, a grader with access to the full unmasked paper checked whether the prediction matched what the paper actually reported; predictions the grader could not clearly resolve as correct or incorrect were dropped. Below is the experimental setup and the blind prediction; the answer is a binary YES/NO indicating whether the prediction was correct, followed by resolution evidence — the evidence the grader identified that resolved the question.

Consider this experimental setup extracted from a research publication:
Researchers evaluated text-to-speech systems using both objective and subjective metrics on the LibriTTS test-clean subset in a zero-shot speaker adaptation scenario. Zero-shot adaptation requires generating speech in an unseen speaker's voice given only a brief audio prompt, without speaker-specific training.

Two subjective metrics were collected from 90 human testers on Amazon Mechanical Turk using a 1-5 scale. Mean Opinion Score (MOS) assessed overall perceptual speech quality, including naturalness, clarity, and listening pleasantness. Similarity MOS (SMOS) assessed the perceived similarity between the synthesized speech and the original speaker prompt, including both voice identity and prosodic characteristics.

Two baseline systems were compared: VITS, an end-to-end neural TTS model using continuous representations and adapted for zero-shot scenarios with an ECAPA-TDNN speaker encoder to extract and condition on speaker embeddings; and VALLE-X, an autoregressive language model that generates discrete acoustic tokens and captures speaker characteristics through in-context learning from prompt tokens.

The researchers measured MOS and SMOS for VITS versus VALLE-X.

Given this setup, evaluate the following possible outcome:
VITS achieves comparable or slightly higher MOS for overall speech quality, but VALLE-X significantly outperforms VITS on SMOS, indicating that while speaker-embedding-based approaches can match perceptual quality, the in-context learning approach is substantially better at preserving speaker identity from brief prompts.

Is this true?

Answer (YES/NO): NO